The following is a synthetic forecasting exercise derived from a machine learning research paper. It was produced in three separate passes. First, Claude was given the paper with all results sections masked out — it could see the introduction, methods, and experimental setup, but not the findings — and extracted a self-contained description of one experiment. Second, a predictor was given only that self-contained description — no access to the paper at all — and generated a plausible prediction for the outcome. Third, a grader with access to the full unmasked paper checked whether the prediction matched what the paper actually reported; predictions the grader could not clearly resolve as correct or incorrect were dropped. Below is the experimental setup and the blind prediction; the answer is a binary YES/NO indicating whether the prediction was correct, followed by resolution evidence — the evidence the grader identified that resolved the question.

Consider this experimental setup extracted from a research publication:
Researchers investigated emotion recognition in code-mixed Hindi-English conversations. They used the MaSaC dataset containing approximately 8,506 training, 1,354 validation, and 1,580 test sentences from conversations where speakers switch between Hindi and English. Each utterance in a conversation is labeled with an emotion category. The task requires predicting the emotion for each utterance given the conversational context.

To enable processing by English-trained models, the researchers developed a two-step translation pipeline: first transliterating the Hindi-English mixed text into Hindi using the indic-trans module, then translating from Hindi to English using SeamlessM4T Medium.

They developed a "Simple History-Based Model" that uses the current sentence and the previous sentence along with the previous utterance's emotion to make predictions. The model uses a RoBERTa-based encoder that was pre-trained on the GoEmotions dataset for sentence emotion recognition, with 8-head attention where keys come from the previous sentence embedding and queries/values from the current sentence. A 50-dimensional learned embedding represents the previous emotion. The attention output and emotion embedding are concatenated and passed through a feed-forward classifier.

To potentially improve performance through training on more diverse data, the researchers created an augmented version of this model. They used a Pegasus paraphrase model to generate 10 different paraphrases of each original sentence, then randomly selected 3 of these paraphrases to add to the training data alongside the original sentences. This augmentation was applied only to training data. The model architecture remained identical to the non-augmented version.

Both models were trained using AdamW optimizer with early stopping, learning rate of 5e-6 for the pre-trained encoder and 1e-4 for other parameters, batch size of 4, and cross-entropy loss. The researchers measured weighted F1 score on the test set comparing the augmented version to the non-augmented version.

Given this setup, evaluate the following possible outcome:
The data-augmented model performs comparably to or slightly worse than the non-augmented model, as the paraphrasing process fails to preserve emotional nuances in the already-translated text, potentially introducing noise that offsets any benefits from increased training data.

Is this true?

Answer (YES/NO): NO